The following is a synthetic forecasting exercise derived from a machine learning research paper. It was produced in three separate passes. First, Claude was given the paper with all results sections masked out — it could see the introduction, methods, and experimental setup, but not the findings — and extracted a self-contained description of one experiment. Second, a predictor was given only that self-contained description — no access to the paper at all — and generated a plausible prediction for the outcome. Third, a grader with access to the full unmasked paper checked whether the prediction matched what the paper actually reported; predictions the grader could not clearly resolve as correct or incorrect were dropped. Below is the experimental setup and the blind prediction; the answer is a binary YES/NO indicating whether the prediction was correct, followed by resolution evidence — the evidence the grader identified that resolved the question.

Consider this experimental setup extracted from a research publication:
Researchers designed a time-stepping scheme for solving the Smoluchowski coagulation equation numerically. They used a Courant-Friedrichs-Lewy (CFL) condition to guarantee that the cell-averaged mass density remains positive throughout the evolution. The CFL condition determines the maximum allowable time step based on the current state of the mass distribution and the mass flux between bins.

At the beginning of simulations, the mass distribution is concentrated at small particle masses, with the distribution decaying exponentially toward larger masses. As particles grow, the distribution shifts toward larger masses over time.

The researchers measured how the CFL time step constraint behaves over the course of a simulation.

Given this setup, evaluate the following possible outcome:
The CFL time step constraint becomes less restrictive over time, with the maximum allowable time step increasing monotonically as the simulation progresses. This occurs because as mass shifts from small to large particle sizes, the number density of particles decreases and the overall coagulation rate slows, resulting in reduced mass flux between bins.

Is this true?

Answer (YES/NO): NO